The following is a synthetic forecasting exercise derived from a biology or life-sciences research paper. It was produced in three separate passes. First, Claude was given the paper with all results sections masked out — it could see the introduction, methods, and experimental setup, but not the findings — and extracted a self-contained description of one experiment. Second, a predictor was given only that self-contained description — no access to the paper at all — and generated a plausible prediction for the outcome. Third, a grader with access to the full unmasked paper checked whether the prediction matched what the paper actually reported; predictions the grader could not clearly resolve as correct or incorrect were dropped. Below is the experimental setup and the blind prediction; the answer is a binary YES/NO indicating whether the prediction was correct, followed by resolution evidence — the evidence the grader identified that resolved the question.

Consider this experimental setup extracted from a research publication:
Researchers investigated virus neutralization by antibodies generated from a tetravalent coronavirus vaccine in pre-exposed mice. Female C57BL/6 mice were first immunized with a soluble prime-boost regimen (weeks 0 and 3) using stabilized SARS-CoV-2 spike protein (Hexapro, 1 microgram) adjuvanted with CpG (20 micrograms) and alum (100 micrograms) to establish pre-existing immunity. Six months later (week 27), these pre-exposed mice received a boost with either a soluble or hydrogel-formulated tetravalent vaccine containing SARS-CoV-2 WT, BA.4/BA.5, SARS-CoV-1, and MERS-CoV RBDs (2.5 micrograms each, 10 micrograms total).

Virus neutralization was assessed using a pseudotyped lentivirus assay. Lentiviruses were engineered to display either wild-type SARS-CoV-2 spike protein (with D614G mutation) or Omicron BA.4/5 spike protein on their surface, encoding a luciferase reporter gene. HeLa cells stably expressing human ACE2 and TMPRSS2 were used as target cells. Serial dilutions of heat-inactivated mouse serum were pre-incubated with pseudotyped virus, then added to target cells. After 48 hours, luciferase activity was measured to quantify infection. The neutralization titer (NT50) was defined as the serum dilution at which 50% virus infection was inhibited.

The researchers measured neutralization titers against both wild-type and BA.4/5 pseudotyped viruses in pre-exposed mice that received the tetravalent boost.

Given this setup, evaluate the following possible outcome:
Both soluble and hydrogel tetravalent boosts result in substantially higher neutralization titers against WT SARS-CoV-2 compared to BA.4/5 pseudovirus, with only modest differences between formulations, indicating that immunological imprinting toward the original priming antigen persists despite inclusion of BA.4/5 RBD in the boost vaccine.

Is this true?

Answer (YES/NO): NO